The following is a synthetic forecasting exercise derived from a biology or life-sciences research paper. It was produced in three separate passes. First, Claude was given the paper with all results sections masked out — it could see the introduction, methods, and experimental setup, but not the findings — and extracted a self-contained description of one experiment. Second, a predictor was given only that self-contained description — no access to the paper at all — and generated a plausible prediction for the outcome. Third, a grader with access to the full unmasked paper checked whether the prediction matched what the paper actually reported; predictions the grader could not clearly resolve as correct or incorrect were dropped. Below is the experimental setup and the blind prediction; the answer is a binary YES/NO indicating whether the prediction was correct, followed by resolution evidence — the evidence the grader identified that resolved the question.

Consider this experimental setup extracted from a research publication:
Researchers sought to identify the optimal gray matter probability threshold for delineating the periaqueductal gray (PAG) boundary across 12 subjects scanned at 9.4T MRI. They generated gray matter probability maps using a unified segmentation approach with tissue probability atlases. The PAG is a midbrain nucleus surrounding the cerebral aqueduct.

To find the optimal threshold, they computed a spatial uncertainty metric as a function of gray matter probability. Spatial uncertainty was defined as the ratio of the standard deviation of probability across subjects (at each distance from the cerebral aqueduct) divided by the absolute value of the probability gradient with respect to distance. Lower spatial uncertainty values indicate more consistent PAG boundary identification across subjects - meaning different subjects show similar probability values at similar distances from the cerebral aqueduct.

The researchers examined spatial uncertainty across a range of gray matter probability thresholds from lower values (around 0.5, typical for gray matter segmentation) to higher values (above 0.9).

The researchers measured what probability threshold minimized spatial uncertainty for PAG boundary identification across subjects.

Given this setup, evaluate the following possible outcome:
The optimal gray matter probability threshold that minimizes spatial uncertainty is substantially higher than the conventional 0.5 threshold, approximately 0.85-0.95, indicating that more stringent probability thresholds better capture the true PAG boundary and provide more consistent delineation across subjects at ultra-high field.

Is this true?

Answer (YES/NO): NO